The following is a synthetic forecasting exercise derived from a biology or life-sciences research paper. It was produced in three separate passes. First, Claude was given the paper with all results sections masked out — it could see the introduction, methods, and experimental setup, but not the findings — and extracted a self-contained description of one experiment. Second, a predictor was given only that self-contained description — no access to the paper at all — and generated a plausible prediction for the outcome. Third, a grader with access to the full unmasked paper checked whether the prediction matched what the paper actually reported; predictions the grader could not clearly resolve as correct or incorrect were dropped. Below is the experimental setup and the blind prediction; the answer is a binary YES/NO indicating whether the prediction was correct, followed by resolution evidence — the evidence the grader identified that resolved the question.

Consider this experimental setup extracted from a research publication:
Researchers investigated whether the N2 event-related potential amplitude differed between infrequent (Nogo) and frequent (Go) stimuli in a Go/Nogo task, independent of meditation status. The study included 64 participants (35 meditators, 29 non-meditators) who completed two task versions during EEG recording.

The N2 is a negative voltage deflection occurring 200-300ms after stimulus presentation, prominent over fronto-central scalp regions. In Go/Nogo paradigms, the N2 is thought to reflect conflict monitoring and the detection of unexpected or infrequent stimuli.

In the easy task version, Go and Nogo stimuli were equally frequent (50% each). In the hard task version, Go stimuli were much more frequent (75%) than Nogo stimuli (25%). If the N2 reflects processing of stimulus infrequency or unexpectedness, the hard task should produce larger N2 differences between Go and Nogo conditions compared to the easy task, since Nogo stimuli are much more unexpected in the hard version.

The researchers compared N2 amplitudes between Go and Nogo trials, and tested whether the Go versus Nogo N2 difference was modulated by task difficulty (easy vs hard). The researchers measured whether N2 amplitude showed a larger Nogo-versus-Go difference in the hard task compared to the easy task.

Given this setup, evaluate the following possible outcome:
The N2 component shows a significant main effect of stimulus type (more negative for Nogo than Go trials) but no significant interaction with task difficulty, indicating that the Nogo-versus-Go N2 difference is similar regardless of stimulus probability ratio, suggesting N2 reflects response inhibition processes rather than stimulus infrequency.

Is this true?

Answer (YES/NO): NO